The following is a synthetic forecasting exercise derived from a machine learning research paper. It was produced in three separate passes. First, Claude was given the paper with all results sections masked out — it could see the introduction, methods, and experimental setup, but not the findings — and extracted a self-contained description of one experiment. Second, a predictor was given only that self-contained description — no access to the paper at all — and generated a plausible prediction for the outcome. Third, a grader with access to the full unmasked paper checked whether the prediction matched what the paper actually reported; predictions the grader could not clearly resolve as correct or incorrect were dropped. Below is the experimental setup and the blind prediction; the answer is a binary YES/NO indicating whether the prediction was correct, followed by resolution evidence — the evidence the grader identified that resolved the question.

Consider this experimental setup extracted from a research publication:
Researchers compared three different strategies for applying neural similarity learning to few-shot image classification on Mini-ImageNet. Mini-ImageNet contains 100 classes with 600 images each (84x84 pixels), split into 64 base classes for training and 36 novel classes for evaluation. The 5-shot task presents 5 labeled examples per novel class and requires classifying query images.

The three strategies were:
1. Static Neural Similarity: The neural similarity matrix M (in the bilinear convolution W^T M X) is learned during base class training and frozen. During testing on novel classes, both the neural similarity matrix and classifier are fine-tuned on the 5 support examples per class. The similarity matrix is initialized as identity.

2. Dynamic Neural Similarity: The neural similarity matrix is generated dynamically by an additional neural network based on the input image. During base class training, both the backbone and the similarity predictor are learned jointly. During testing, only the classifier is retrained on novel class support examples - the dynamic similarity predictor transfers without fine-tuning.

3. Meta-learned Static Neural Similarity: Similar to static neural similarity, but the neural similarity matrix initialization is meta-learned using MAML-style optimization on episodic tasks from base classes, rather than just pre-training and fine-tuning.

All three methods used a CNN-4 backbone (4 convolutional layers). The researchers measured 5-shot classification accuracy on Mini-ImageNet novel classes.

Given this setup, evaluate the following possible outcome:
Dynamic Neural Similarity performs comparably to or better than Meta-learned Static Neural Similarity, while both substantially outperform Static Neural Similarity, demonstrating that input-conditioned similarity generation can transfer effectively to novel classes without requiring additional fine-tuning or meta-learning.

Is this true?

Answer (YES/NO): NO